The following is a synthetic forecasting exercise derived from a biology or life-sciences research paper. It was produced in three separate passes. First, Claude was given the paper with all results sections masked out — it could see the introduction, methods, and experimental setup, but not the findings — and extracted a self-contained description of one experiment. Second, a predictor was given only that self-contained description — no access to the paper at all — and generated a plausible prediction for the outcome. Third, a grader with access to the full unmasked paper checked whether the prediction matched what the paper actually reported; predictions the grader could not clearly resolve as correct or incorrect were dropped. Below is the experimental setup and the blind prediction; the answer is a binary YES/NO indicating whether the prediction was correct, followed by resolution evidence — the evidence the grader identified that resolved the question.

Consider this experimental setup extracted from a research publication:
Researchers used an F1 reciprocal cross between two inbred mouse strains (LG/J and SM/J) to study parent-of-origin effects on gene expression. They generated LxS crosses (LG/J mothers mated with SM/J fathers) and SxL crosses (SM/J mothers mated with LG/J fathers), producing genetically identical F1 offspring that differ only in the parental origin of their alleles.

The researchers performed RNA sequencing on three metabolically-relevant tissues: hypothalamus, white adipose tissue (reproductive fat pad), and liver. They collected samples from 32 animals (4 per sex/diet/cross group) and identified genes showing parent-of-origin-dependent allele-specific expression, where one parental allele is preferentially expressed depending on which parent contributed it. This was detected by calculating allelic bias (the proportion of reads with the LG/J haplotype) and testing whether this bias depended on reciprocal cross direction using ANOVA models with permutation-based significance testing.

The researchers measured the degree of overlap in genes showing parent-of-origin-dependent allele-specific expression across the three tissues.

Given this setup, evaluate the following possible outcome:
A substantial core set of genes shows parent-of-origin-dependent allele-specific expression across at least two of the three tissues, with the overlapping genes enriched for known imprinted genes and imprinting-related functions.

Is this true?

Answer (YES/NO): NO